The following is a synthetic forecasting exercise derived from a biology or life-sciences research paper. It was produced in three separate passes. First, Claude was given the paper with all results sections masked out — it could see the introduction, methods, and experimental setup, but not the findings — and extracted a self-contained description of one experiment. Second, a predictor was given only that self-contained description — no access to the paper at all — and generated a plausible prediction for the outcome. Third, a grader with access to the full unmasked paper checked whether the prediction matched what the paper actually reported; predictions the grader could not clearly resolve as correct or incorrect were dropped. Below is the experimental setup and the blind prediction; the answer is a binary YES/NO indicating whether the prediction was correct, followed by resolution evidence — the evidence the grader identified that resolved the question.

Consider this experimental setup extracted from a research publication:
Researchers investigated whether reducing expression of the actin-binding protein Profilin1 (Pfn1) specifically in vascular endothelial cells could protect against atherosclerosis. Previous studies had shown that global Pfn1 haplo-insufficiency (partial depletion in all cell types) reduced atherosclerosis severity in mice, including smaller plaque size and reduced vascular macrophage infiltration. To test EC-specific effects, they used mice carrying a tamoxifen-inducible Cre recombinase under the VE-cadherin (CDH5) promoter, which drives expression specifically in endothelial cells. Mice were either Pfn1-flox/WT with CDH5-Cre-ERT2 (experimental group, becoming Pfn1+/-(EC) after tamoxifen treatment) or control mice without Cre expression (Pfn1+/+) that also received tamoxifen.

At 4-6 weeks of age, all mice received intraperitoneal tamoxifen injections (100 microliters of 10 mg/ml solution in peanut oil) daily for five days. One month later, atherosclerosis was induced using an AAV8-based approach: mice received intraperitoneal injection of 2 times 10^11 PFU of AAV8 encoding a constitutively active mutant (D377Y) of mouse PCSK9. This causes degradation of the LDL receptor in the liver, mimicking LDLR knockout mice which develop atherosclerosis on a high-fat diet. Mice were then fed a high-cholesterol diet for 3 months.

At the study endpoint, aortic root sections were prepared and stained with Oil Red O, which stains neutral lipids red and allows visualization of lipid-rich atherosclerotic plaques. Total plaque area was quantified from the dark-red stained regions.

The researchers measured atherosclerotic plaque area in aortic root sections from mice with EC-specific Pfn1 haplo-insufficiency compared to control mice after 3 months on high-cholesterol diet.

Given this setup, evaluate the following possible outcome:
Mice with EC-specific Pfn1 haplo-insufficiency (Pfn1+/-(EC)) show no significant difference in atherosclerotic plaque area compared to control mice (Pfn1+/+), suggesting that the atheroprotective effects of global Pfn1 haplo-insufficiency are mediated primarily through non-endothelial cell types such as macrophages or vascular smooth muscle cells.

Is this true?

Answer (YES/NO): YES